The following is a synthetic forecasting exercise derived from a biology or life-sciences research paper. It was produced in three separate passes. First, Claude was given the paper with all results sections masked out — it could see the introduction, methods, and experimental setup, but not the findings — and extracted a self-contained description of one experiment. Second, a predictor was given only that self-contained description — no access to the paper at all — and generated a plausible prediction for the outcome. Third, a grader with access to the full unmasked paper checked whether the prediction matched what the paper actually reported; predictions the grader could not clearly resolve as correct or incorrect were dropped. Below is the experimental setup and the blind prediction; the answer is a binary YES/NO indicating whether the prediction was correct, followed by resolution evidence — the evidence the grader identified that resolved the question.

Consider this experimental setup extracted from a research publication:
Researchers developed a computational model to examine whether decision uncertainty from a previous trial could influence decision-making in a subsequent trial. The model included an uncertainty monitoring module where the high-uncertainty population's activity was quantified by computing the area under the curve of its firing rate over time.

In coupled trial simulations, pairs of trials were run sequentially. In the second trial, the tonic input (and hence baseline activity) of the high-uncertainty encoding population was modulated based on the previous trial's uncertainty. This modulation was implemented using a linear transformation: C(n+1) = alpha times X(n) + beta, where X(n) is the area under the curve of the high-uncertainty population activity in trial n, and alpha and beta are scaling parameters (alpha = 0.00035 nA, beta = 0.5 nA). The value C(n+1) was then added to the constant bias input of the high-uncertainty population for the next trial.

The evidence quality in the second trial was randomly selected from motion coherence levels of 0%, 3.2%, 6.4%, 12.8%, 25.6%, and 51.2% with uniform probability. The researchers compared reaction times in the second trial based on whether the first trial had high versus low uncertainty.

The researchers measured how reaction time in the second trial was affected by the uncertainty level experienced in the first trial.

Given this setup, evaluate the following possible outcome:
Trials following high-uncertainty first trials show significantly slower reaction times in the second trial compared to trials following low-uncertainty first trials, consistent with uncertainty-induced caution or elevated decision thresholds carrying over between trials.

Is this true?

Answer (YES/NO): NO